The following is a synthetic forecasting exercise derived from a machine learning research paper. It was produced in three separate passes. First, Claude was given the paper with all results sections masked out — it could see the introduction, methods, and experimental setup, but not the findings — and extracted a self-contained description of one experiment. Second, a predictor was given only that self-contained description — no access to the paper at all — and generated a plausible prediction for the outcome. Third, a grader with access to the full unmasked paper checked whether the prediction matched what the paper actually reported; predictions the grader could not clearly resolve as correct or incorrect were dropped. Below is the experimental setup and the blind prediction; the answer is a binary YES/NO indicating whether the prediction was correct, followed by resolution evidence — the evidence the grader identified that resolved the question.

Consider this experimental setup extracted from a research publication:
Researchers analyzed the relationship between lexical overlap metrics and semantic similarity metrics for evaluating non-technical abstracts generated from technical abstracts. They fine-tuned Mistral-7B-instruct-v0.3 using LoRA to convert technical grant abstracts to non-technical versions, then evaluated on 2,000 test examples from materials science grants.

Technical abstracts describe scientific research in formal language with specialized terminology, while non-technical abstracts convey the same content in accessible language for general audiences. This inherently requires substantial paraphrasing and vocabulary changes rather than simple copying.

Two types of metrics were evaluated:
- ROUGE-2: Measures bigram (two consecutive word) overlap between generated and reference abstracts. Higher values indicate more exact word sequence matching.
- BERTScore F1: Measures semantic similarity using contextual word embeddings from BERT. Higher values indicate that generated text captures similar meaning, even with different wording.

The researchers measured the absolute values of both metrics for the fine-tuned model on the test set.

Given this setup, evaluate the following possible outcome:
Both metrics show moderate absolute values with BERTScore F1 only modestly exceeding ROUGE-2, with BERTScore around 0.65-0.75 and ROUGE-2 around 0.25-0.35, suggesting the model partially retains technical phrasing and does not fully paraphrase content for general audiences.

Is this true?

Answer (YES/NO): NO